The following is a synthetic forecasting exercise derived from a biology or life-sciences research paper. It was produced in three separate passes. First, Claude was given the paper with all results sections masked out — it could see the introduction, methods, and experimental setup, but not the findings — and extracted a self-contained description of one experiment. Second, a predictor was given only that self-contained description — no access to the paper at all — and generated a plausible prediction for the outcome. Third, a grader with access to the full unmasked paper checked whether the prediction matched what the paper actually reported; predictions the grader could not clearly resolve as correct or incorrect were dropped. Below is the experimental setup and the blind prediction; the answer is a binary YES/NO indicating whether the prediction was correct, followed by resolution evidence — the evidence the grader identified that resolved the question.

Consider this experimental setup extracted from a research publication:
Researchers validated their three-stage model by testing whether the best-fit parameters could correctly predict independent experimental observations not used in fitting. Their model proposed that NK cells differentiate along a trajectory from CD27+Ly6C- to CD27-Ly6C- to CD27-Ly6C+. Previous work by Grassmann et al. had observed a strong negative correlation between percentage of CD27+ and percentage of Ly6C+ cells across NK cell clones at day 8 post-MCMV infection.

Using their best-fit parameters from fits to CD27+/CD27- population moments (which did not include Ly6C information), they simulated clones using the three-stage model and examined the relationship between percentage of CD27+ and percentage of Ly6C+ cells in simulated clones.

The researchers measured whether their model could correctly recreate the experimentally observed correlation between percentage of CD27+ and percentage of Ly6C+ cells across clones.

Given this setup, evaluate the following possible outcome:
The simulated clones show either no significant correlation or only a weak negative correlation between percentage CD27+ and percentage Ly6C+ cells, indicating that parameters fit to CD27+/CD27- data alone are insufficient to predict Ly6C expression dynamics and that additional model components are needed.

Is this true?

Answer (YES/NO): NO